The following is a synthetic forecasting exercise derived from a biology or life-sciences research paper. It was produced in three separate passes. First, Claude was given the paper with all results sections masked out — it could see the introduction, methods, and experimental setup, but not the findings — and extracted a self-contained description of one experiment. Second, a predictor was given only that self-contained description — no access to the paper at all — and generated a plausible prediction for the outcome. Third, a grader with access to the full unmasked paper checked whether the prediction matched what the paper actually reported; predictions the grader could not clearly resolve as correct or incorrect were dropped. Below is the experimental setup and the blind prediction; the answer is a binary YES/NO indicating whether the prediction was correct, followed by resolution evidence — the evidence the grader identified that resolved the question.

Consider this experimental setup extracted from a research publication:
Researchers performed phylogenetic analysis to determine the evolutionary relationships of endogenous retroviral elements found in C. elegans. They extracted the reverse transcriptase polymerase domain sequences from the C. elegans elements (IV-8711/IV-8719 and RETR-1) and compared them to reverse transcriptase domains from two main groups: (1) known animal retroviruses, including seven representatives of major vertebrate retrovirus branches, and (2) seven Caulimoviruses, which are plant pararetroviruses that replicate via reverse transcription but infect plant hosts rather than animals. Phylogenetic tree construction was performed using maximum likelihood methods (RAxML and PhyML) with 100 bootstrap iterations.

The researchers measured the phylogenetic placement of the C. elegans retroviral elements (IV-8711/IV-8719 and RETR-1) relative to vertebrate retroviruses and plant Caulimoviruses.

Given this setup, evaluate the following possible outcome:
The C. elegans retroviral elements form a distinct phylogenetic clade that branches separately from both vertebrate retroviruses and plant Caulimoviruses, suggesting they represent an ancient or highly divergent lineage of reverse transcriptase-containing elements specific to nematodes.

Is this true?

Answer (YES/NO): NO